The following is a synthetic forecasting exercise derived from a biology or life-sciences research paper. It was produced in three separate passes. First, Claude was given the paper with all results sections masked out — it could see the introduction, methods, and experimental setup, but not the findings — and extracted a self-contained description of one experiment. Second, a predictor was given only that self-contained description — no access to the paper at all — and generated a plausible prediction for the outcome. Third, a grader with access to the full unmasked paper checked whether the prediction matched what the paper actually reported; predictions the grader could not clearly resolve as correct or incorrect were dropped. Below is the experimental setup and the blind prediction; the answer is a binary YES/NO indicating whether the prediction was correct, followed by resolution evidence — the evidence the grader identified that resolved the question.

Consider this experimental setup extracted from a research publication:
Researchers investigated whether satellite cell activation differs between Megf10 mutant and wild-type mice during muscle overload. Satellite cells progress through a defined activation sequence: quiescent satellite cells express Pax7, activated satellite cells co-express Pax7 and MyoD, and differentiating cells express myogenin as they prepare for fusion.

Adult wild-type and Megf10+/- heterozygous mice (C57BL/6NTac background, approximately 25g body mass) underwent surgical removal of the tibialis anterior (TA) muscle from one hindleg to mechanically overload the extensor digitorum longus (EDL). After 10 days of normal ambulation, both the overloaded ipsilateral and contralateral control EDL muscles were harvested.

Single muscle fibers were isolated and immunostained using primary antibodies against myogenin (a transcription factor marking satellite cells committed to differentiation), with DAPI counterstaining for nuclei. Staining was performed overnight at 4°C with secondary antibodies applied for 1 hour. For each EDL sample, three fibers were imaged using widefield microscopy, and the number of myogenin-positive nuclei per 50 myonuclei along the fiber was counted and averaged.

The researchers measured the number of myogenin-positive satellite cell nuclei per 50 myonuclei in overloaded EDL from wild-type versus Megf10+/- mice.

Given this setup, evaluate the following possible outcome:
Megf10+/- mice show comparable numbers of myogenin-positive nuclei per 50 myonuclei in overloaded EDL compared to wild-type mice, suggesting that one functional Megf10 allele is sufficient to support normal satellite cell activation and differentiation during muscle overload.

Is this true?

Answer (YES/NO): NO